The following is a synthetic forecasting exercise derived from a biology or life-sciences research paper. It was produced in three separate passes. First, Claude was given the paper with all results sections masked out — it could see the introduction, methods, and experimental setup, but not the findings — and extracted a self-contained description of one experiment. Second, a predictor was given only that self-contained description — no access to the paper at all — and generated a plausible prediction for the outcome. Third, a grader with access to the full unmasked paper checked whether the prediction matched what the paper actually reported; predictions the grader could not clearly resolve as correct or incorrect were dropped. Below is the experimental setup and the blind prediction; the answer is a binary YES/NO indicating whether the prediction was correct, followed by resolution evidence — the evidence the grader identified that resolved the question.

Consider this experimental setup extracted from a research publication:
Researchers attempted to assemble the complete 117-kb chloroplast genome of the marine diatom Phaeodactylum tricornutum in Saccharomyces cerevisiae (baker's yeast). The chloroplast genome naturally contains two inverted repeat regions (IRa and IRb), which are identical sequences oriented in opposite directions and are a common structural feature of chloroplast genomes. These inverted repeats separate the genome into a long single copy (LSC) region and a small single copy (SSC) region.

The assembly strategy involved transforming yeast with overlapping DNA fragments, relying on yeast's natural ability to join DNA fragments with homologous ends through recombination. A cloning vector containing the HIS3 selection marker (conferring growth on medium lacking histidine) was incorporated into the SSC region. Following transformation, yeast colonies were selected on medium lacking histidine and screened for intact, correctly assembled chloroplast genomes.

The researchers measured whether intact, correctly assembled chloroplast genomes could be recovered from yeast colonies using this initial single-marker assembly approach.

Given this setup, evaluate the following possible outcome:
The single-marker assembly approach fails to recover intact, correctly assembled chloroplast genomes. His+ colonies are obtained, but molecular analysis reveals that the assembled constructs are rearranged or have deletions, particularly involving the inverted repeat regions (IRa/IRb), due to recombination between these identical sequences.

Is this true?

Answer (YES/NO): NO